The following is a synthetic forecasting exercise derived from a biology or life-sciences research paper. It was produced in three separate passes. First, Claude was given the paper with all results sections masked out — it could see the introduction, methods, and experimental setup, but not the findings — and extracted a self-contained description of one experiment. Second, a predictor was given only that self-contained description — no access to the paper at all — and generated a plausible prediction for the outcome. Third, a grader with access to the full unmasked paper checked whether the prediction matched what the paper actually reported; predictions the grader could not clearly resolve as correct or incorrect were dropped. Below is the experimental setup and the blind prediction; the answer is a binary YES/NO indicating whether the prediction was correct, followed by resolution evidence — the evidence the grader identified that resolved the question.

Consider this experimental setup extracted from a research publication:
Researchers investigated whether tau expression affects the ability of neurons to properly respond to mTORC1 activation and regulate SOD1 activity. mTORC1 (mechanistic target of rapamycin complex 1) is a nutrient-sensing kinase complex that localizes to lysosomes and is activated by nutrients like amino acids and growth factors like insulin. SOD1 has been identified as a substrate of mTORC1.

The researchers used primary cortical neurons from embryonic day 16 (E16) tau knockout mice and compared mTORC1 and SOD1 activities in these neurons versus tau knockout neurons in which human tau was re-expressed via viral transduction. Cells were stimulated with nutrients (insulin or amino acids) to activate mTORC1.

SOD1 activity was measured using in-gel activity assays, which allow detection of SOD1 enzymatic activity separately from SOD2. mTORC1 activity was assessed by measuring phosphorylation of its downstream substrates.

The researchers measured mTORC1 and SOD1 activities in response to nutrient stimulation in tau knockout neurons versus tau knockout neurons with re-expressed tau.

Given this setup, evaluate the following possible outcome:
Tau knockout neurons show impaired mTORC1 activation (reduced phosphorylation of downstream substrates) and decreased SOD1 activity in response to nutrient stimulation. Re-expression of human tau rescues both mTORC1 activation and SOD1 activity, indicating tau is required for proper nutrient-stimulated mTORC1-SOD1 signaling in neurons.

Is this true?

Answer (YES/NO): NO